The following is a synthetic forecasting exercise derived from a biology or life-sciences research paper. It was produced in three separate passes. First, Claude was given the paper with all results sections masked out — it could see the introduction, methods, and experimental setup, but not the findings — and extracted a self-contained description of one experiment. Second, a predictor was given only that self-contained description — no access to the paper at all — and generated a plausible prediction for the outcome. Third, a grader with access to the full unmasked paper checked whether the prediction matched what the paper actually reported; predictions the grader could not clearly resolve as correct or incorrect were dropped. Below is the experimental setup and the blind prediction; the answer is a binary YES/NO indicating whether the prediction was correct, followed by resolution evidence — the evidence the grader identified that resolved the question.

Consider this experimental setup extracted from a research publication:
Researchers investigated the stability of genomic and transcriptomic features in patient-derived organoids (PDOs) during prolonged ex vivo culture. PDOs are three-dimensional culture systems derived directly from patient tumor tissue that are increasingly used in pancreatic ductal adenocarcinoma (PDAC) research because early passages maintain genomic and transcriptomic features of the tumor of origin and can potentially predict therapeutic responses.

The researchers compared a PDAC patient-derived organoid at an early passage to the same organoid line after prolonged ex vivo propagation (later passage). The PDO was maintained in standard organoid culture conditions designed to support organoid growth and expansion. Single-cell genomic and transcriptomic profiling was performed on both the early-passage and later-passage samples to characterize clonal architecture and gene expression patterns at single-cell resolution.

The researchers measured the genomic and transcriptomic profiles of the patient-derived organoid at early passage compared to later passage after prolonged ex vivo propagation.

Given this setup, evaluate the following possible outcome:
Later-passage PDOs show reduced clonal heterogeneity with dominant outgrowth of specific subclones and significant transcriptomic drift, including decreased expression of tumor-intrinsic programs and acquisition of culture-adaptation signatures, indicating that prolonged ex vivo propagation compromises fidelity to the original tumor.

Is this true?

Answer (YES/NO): NO